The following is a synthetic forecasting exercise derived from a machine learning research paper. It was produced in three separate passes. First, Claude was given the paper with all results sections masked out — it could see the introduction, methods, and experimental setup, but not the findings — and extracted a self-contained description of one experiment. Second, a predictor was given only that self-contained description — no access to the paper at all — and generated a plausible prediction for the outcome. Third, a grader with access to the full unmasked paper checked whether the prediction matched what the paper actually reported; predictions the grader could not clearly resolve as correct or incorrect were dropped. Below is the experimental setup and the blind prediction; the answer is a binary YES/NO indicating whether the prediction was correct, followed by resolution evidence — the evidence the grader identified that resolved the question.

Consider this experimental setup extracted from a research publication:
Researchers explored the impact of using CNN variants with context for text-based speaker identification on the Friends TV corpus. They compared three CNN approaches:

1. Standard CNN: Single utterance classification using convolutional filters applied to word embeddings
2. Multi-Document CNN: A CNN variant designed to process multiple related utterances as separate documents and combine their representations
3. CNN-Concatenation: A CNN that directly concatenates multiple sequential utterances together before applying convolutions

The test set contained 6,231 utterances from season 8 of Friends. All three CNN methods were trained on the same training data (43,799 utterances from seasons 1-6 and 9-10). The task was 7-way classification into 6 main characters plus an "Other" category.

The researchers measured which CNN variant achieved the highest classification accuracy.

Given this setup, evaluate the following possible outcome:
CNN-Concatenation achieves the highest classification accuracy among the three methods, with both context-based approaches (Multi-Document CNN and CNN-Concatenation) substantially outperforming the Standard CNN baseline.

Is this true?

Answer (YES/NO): YES